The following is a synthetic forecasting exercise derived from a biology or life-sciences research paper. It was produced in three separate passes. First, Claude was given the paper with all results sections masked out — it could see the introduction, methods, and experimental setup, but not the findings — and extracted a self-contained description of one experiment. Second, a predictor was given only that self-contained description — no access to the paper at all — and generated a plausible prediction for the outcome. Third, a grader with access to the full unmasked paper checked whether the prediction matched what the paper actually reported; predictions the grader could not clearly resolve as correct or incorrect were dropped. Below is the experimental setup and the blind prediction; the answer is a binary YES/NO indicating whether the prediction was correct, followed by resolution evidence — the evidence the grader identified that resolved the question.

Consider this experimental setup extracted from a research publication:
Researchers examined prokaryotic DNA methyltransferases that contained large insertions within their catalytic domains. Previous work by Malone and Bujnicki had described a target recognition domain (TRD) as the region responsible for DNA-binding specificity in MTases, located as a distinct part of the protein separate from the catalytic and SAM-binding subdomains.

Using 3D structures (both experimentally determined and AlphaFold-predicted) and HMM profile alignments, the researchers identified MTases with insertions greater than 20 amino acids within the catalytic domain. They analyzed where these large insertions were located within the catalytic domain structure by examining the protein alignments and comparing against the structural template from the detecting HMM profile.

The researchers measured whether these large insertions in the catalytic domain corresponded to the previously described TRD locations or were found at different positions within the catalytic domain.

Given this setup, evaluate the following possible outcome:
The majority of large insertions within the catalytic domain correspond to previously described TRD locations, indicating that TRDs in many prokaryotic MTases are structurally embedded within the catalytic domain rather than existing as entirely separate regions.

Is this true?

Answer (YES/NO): NO